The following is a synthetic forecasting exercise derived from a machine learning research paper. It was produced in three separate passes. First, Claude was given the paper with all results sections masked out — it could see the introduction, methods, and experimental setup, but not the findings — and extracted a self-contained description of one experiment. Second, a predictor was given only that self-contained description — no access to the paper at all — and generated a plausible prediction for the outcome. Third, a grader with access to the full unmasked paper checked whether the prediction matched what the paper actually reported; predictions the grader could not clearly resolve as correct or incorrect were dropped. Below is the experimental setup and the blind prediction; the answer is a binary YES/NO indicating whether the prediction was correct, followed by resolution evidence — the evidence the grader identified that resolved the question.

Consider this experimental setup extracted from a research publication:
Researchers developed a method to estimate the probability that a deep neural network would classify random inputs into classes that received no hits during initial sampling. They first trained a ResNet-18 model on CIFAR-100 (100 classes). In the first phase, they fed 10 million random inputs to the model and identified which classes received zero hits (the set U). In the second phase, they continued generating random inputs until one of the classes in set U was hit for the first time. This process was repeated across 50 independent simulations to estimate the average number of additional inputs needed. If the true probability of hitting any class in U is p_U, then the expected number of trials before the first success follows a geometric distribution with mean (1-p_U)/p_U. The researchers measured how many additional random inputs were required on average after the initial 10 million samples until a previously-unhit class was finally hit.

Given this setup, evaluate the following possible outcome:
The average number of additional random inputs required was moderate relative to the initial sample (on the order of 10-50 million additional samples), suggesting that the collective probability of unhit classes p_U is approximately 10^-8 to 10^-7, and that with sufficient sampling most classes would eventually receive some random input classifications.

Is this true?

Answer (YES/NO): YES